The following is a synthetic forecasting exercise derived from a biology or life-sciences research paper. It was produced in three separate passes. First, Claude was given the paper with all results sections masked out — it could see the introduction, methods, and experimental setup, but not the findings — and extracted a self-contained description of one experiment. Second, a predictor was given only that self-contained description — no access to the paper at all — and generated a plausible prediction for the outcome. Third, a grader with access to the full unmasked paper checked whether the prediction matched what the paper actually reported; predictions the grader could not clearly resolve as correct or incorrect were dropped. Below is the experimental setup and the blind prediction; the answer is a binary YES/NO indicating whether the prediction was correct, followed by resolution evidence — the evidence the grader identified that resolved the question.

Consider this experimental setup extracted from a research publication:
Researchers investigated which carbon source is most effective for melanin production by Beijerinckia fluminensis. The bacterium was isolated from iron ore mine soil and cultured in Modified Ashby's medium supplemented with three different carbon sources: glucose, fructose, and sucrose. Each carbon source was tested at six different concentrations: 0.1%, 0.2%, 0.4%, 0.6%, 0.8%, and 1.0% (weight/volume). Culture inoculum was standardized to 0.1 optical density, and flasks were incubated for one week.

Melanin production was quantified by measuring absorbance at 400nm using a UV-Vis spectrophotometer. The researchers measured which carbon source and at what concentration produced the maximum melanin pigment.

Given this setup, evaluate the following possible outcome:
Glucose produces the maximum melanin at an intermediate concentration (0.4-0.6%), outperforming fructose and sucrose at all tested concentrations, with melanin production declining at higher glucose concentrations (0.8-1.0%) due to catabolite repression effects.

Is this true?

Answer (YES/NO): NO